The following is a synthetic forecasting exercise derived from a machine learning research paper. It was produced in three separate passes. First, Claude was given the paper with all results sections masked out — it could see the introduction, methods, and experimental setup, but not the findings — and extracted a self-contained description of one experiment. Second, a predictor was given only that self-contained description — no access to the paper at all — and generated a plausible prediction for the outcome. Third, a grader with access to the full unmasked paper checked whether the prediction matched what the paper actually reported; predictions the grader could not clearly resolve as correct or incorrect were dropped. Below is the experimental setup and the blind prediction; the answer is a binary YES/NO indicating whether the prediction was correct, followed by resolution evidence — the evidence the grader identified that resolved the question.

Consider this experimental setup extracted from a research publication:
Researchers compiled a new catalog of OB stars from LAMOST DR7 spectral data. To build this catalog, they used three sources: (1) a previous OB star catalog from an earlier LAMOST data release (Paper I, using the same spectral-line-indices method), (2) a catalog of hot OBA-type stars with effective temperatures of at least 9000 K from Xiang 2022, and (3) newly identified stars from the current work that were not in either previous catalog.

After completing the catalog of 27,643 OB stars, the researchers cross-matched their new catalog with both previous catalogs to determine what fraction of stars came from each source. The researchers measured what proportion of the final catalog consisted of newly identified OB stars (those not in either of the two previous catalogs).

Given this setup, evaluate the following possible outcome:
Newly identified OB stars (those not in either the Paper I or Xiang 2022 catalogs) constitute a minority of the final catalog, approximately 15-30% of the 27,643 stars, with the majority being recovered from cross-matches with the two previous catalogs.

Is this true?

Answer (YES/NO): NO